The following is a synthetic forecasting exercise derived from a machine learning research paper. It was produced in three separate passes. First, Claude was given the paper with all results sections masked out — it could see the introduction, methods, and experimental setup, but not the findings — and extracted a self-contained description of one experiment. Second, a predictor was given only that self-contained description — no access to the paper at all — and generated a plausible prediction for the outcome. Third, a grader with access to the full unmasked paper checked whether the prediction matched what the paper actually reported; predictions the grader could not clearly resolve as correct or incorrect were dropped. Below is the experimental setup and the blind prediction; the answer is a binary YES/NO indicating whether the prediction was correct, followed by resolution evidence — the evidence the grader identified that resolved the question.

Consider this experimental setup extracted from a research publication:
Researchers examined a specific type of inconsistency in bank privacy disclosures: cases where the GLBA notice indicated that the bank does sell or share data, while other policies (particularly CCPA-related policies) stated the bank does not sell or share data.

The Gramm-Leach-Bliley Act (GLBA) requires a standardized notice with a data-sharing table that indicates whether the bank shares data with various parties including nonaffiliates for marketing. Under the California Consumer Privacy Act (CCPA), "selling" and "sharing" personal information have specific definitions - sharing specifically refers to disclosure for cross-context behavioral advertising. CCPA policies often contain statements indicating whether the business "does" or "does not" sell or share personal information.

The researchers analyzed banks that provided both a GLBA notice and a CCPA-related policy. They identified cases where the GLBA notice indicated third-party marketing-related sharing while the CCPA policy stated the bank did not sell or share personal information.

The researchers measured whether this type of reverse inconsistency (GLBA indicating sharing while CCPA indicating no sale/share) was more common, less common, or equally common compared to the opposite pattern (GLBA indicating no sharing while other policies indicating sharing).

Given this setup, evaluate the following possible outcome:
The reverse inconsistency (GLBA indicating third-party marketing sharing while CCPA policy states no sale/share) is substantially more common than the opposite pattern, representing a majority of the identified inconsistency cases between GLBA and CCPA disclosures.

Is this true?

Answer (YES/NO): NO